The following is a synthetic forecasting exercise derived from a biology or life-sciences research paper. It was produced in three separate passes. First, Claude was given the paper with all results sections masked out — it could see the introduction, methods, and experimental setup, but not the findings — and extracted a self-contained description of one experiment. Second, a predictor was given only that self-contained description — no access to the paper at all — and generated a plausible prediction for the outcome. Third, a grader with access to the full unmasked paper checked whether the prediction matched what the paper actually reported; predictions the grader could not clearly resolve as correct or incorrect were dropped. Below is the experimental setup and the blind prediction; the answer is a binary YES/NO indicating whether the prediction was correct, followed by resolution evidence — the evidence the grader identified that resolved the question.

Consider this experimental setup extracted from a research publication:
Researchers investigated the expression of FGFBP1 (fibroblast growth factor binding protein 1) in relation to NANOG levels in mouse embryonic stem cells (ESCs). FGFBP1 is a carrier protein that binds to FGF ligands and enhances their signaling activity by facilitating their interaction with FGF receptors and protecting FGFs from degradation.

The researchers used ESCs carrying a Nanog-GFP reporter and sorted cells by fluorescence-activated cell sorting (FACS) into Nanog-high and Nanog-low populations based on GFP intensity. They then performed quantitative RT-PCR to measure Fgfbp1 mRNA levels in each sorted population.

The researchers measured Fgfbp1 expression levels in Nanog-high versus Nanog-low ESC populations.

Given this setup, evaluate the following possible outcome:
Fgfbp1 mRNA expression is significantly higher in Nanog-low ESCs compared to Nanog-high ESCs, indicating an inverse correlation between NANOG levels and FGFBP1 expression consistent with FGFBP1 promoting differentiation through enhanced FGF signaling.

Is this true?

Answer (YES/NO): NO